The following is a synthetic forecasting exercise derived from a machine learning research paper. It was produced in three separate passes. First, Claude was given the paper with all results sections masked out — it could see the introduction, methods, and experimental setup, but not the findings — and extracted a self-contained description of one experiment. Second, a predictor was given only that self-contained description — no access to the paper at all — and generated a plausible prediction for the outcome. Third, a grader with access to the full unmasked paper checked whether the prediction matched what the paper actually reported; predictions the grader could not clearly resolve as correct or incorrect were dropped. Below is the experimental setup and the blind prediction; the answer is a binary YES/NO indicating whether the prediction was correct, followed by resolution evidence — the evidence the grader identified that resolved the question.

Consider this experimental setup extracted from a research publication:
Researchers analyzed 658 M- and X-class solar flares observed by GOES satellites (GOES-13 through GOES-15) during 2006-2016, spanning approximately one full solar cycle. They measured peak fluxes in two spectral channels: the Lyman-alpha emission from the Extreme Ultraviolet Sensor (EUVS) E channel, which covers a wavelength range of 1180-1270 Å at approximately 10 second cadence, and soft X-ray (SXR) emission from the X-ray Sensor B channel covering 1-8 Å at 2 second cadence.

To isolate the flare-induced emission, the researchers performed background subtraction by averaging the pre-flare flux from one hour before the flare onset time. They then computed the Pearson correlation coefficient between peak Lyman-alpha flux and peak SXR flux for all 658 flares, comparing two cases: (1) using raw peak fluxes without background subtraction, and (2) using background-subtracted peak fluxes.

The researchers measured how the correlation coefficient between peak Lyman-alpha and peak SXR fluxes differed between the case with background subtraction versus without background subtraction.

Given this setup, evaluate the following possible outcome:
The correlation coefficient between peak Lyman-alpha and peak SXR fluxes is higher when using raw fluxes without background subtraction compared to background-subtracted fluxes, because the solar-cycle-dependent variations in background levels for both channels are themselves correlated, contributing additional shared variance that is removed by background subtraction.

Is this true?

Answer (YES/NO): YES